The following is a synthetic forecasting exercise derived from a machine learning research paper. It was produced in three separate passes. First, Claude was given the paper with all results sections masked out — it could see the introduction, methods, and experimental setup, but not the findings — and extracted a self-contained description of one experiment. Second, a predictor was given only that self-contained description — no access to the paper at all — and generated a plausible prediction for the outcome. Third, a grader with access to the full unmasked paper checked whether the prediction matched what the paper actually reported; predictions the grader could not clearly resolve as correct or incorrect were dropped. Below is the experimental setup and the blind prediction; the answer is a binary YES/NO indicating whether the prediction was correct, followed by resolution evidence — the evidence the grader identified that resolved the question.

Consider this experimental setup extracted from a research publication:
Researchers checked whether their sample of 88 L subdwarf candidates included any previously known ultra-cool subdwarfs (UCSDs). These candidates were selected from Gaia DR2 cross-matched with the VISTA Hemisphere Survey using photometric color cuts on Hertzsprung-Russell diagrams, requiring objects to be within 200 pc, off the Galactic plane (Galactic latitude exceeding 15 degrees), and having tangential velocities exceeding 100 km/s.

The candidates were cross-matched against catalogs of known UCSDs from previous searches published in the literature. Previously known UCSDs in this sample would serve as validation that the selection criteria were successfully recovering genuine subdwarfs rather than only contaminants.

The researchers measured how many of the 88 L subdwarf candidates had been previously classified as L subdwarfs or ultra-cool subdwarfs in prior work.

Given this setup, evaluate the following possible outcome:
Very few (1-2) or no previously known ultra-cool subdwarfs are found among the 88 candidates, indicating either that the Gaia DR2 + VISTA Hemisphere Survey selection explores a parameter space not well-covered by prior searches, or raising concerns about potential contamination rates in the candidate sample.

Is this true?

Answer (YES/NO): NO